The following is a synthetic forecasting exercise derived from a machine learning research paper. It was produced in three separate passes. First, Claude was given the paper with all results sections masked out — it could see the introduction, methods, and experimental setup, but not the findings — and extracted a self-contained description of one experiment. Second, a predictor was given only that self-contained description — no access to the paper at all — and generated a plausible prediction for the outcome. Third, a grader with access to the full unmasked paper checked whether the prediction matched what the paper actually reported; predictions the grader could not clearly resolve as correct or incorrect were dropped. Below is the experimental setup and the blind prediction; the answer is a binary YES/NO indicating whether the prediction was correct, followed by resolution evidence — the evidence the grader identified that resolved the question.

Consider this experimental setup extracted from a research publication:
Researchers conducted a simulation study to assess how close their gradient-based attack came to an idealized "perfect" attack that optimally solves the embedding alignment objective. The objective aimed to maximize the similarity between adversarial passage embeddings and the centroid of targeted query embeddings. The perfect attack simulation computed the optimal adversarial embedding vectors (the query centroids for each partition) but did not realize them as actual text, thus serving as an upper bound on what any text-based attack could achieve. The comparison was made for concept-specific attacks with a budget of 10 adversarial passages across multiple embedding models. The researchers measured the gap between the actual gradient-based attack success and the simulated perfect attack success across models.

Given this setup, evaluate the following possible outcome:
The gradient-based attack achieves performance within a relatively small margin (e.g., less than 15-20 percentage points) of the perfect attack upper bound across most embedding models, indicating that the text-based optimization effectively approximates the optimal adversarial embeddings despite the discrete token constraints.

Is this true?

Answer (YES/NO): YES